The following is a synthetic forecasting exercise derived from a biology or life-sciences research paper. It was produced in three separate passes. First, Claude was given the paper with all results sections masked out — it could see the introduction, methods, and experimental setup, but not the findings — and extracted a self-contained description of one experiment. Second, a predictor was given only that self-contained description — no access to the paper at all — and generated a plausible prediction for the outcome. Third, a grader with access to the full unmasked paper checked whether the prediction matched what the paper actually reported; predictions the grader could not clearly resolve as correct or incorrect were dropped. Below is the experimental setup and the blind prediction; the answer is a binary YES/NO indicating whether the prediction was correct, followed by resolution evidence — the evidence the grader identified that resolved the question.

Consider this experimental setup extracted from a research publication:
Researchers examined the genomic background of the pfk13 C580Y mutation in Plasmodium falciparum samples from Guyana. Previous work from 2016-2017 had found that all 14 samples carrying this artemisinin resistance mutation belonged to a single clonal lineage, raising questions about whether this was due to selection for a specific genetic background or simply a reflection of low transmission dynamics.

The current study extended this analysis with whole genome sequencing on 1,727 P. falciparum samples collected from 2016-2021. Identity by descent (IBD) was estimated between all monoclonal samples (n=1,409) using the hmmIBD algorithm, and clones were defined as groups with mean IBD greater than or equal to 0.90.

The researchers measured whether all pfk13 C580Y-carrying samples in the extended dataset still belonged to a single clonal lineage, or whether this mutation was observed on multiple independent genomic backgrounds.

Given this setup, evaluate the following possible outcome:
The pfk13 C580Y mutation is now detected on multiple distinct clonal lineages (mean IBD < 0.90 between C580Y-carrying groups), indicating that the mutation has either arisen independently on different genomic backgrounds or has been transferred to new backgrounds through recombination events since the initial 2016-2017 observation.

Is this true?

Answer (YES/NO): NO